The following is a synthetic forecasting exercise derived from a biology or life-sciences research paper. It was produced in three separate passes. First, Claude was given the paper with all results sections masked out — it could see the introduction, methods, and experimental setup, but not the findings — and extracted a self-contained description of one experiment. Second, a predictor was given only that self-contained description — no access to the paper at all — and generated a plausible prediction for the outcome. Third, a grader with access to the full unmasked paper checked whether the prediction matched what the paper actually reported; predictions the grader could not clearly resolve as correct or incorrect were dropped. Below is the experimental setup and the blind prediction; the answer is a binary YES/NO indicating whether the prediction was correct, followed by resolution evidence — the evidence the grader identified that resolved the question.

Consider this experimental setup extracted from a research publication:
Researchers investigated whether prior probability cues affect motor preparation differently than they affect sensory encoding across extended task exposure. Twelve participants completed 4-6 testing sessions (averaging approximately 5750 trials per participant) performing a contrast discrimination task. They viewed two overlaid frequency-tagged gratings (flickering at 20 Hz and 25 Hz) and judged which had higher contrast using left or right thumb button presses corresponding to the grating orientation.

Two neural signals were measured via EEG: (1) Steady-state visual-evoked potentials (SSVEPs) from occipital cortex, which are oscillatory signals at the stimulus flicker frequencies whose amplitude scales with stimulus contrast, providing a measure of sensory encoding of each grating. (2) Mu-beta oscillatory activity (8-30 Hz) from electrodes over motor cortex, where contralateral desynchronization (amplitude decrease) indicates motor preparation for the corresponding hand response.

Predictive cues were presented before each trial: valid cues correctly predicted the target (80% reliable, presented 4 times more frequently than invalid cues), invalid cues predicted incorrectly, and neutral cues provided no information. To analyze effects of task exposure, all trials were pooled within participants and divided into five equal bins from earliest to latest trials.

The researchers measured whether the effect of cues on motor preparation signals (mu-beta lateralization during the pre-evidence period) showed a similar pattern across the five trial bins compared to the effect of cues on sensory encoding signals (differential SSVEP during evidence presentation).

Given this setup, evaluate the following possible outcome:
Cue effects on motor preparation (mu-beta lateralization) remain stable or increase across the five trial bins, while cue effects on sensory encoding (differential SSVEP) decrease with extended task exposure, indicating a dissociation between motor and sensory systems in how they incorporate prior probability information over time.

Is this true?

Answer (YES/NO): NO